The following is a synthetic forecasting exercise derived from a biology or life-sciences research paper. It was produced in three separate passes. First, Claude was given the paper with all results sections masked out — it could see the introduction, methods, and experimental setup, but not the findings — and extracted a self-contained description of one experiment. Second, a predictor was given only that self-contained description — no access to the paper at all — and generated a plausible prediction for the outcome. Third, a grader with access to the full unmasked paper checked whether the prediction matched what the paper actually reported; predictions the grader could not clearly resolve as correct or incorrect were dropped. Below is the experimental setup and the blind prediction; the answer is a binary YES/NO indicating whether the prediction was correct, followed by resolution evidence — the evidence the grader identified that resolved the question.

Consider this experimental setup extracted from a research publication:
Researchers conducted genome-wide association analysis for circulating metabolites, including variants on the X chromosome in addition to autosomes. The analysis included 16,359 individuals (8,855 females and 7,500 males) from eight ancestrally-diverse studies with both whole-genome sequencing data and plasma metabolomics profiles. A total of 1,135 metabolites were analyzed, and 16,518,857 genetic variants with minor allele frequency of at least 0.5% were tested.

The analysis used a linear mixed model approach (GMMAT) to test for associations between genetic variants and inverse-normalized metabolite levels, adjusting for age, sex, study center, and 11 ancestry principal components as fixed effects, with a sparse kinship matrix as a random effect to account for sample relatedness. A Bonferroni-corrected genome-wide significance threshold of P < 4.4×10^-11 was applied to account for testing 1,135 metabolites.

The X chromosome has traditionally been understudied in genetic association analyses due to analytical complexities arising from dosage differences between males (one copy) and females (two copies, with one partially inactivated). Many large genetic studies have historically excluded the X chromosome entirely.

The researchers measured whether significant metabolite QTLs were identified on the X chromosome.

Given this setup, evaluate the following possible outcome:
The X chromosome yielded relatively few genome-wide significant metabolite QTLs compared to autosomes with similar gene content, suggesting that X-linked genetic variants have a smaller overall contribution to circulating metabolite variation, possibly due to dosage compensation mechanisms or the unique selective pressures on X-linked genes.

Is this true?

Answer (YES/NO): NO